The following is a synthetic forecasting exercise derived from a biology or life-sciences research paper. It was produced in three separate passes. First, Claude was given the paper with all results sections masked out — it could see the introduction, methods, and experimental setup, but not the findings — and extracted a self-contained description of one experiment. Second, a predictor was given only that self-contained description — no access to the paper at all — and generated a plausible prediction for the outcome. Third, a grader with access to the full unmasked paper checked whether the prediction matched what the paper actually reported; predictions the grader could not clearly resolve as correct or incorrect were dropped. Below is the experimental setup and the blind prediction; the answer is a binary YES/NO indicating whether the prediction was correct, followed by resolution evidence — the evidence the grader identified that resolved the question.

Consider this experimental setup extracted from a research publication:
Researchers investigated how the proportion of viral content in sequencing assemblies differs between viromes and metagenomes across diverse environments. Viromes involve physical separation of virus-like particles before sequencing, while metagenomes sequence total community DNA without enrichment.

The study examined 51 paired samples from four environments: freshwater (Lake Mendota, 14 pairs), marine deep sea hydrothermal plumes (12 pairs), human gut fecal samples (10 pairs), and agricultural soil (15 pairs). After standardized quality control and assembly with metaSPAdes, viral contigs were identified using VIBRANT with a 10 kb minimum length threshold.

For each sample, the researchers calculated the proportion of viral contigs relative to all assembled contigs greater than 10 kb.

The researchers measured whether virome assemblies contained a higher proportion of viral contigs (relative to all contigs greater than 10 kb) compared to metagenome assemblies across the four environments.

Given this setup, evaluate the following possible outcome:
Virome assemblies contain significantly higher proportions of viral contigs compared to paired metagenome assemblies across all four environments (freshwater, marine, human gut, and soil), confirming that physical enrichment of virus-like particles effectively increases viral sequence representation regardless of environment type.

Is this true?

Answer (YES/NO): NO